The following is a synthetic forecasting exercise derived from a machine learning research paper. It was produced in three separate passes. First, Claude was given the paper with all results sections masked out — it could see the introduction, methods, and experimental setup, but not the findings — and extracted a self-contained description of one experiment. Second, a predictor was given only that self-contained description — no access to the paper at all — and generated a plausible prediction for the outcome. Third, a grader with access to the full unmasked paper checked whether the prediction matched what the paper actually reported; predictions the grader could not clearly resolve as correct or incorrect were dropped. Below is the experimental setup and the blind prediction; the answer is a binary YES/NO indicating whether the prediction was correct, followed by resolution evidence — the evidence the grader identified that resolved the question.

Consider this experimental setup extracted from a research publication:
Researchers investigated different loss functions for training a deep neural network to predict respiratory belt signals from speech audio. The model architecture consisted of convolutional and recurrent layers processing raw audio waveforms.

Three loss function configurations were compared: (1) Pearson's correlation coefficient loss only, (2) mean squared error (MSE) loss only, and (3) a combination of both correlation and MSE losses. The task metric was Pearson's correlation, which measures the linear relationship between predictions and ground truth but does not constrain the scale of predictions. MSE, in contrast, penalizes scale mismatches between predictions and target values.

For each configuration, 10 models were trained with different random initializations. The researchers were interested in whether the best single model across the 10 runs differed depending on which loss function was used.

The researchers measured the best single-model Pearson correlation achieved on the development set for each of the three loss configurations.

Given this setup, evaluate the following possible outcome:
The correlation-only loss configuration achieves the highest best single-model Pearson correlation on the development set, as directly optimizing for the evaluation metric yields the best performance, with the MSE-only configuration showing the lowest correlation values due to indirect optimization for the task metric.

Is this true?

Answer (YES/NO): NO